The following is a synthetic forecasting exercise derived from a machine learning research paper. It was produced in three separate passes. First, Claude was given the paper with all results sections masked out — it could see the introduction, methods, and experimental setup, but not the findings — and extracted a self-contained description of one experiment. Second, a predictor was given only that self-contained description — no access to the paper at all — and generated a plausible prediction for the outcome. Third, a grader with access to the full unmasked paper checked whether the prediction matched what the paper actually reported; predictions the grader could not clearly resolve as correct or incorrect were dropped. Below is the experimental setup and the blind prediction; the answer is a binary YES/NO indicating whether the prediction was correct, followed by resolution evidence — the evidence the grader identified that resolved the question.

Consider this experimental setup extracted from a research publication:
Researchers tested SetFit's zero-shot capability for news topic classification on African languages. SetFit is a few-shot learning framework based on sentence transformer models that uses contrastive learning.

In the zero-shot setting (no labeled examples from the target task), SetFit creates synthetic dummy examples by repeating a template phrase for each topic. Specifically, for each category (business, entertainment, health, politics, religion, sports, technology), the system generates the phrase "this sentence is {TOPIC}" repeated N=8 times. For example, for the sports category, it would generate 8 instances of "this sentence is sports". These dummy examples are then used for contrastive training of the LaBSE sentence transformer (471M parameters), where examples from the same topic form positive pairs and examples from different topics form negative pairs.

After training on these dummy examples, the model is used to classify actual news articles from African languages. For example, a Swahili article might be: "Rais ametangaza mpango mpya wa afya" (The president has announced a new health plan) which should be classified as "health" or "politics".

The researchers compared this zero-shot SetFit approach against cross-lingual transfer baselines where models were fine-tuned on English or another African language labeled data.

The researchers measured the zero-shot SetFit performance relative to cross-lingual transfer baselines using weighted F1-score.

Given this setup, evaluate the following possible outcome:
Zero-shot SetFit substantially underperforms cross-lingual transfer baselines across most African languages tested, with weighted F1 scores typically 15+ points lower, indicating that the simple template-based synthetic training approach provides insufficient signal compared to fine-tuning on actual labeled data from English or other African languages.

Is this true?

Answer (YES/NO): YES